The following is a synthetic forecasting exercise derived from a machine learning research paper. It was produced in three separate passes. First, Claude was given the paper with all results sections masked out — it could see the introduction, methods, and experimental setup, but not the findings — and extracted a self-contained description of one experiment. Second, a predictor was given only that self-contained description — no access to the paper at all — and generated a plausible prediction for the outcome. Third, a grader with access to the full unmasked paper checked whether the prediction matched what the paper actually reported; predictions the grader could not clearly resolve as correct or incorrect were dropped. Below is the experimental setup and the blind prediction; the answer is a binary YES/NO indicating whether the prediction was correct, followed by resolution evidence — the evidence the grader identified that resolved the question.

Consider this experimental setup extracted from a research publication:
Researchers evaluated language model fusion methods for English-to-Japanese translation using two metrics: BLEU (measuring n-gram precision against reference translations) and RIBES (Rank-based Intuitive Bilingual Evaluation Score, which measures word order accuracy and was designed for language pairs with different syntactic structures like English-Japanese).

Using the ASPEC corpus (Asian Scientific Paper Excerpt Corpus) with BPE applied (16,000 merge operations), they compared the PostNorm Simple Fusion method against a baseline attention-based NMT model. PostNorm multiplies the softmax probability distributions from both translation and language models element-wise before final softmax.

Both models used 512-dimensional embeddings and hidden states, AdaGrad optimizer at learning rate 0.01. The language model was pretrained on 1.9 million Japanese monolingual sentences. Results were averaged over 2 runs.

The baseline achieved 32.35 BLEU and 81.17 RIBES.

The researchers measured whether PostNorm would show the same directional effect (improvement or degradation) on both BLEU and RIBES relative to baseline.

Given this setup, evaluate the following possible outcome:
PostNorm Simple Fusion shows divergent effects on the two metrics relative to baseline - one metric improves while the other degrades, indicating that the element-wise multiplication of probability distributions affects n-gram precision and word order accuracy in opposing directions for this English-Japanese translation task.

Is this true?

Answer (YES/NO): YES